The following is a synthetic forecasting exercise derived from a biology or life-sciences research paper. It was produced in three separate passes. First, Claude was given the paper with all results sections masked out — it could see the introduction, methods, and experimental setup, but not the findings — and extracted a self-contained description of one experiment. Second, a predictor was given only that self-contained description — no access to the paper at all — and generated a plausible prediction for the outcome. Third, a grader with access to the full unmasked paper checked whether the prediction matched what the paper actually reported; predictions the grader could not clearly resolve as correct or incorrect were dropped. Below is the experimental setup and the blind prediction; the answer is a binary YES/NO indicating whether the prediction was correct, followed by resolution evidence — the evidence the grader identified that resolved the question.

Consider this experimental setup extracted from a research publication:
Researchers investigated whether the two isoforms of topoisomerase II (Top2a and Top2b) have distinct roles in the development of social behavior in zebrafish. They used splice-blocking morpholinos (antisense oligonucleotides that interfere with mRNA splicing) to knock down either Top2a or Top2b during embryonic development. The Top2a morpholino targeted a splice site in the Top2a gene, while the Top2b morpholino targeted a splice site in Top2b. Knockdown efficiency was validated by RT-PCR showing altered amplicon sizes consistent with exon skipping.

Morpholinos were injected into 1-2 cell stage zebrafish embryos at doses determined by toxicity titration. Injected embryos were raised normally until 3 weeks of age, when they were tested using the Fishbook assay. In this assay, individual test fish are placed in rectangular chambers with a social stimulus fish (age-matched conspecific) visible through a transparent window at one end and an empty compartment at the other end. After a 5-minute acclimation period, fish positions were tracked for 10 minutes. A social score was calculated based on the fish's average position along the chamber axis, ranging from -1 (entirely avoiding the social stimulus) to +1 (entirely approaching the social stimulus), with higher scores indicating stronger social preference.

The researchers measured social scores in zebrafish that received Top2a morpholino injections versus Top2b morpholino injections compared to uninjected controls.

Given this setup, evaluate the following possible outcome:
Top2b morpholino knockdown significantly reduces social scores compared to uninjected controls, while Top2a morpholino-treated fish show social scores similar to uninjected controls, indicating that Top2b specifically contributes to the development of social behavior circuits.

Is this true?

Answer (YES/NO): NO